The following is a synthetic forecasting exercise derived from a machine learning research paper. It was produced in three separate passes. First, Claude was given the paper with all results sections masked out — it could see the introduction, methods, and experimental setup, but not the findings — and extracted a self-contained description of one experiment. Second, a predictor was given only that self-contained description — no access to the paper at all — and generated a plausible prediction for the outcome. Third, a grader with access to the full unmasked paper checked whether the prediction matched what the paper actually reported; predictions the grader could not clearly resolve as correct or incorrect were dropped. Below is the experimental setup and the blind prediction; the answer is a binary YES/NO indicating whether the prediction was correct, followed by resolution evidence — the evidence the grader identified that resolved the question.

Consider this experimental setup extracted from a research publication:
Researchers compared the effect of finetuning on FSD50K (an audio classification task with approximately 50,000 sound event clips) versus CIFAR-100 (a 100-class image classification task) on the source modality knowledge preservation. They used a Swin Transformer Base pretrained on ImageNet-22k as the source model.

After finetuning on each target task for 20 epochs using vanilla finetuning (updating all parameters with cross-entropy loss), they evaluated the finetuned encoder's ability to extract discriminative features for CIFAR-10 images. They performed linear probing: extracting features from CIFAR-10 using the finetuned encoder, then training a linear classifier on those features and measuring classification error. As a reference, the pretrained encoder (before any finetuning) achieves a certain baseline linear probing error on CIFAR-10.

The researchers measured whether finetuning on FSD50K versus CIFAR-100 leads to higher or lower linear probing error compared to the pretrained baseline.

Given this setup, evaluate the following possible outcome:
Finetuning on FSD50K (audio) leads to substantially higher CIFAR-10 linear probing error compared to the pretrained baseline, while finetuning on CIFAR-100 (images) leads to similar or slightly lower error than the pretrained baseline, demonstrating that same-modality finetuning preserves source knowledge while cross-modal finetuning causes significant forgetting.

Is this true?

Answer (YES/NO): YES